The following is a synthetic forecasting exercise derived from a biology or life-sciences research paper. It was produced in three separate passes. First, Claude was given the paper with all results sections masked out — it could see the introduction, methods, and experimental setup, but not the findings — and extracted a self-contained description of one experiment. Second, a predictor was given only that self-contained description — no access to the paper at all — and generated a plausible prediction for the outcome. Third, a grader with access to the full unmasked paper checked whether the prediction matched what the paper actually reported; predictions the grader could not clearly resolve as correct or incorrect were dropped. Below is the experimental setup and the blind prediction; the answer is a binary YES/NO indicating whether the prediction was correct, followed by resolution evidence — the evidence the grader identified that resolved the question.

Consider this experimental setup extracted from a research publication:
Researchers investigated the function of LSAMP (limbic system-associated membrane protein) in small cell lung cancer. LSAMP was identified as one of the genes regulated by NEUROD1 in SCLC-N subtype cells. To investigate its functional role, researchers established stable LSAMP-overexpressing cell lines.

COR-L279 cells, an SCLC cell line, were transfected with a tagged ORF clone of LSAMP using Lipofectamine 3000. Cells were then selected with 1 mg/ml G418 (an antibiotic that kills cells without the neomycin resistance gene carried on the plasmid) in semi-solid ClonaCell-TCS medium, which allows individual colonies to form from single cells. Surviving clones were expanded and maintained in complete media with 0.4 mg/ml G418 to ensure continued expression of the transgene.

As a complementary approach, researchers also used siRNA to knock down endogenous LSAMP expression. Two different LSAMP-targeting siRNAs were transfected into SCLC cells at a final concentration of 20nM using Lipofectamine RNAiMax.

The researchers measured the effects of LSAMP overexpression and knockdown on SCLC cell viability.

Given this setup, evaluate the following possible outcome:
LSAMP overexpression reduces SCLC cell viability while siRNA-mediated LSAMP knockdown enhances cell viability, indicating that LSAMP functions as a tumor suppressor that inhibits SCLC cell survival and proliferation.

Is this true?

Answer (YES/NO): NO